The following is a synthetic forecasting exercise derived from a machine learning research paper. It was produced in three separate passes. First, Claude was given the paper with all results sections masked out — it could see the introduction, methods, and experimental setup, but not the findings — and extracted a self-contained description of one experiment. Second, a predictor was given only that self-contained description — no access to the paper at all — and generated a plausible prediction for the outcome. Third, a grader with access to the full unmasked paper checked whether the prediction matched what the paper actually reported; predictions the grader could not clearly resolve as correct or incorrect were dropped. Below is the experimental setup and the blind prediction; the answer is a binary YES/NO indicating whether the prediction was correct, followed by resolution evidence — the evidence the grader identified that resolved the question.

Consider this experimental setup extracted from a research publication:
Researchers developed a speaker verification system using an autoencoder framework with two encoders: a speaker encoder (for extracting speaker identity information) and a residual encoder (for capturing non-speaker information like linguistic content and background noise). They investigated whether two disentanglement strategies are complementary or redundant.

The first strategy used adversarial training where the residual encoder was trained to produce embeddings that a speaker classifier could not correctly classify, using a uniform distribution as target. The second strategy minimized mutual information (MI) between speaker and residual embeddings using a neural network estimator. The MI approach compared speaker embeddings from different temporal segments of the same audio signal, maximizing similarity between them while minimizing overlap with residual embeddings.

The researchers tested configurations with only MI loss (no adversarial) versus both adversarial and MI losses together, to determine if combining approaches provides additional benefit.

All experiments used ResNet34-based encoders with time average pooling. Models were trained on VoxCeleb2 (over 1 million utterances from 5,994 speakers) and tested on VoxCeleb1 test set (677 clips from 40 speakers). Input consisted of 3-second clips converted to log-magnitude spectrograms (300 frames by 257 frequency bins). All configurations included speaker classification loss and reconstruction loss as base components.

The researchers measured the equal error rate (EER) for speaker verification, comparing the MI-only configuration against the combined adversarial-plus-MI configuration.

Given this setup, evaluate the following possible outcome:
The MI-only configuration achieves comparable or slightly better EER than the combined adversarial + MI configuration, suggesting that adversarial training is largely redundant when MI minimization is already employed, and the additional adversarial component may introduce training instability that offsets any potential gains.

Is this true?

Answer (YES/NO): NO